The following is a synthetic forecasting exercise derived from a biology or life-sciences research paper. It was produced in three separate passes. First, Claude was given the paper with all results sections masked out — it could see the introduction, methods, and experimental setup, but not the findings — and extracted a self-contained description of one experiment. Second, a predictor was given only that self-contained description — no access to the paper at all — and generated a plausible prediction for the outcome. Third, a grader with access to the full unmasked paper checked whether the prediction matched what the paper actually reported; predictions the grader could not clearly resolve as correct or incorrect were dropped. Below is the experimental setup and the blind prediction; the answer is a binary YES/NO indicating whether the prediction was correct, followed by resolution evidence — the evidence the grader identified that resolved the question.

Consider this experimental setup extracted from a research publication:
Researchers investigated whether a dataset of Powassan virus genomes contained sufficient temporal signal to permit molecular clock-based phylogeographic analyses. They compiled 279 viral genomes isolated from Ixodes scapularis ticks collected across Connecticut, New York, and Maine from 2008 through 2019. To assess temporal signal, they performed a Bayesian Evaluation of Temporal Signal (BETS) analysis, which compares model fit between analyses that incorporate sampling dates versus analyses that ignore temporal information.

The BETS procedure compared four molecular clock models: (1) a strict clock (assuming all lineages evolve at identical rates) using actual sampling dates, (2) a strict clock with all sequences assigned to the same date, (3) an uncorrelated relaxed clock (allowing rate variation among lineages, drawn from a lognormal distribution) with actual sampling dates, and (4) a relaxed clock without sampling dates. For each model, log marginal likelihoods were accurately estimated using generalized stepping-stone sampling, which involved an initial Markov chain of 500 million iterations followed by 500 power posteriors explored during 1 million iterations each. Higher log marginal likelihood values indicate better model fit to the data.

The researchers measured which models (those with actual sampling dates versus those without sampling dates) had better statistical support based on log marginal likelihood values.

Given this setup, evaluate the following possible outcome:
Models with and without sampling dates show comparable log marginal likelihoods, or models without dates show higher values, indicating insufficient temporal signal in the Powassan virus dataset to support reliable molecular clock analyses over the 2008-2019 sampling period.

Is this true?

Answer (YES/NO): NO